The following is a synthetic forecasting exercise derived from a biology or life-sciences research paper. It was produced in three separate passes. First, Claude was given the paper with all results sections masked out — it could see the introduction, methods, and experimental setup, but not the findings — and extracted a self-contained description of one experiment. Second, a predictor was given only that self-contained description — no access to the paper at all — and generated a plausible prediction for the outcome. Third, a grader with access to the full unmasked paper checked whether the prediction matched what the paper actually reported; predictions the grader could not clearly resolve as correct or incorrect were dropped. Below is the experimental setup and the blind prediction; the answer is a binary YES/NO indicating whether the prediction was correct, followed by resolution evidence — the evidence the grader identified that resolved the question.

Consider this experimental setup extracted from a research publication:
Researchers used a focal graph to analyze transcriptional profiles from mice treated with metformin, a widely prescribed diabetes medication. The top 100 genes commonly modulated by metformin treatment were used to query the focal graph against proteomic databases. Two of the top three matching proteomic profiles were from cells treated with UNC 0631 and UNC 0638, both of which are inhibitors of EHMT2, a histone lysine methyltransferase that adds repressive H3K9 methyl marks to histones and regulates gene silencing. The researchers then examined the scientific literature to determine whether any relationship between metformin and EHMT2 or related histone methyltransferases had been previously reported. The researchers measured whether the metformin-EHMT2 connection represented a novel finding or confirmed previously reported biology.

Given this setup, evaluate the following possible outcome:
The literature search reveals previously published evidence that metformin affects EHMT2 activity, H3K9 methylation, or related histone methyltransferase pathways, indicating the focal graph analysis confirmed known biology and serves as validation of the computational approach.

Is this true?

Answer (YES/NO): YES